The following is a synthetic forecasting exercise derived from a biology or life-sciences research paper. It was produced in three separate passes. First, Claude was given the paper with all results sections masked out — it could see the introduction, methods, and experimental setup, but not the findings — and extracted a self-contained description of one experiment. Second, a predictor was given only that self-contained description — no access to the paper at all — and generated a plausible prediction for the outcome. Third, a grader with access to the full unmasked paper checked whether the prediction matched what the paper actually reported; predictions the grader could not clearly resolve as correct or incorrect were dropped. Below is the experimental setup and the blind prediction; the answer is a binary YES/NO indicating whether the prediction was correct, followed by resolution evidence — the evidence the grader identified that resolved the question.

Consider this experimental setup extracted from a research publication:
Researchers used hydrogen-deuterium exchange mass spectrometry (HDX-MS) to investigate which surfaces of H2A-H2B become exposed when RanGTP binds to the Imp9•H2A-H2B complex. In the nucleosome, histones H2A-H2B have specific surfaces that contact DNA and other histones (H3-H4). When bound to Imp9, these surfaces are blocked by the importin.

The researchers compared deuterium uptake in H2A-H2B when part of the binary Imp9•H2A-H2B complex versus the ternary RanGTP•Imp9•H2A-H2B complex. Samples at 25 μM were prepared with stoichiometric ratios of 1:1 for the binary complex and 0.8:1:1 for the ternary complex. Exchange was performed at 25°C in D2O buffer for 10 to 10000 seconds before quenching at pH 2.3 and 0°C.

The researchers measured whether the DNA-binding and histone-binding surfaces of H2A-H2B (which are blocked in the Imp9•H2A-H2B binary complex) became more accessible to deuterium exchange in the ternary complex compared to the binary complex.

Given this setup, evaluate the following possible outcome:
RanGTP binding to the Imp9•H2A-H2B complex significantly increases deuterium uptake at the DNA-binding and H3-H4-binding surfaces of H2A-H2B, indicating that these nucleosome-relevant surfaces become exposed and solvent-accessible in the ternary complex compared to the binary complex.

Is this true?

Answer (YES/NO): NO